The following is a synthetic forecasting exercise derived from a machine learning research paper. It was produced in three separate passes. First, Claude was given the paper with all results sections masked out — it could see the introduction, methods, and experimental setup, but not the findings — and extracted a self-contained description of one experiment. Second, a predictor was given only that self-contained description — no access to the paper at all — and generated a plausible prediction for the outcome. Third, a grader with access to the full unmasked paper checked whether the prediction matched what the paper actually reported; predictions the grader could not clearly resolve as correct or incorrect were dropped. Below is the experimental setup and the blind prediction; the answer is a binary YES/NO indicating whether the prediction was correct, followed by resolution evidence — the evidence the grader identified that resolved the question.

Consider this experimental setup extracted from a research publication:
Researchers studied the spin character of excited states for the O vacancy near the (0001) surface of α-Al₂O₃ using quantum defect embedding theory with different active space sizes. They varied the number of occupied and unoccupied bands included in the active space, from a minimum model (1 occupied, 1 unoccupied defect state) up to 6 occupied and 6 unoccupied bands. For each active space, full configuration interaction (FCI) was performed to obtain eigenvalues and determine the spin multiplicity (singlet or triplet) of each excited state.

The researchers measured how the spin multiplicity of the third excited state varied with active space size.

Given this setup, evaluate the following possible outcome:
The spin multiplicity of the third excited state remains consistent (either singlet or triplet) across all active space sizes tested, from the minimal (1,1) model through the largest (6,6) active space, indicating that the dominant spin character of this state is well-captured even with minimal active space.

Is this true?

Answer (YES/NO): NO